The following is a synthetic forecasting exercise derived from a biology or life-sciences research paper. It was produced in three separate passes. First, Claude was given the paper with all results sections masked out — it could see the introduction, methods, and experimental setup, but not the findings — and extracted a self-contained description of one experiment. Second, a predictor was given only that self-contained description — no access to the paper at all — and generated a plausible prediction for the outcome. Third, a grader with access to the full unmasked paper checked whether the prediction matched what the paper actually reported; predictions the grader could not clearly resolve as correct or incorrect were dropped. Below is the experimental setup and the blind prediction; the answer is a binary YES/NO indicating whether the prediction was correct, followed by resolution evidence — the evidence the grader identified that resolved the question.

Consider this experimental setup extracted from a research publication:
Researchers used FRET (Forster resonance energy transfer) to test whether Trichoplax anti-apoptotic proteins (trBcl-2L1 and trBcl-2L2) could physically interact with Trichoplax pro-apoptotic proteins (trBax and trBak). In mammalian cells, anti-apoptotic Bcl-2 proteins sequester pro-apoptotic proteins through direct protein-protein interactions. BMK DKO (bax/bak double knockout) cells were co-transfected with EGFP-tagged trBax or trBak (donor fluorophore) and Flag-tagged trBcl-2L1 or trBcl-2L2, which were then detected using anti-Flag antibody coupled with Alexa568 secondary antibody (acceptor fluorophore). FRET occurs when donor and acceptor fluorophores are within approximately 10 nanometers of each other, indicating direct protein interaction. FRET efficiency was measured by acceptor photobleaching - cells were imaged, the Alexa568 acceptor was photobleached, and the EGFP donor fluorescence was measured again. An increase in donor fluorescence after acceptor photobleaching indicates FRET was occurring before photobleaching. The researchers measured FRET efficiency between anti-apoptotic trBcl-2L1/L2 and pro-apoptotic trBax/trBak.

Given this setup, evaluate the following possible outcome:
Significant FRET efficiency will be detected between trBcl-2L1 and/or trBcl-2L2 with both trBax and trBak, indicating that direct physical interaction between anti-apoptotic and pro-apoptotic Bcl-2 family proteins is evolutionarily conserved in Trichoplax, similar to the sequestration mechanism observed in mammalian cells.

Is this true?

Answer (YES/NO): NO